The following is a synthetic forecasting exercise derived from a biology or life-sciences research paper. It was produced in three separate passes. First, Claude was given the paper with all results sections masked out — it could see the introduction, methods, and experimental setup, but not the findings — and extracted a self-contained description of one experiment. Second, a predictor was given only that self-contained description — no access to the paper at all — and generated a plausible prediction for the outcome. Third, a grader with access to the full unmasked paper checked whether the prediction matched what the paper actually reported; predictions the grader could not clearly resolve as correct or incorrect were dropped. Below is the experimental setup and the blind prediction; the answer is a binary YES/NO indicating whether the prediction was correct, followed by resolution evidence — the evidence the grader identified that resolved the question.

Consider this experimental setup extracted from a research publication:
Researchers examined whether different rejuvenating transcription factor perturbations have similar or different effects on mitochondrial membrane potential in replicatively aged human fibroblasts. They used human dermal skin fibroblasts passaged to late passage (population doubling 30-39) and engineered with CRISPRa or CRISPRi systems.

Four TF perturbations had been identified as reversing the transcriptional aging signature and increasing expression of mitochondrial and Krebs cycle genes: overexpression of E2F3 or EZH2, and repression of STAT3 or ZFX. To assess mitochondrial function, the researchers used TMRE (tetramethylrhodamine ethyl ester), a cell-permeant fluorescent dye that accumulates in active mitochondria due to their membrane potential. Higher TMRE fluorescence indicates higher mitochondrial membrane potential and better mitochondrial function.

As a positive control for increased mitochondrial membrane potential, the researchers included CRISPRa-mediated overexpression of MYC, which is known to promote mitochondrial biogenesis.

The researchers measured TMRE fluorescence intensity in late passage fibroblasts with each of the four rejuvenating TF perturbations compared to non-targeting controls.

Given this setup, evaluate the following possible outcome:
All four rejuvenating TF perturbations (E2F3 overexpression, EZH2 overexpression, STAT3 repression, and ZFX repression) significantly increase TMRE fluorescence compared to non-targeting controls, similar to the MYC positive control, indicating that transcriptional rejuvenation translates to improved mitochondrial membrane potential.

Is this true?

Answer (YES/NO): NO